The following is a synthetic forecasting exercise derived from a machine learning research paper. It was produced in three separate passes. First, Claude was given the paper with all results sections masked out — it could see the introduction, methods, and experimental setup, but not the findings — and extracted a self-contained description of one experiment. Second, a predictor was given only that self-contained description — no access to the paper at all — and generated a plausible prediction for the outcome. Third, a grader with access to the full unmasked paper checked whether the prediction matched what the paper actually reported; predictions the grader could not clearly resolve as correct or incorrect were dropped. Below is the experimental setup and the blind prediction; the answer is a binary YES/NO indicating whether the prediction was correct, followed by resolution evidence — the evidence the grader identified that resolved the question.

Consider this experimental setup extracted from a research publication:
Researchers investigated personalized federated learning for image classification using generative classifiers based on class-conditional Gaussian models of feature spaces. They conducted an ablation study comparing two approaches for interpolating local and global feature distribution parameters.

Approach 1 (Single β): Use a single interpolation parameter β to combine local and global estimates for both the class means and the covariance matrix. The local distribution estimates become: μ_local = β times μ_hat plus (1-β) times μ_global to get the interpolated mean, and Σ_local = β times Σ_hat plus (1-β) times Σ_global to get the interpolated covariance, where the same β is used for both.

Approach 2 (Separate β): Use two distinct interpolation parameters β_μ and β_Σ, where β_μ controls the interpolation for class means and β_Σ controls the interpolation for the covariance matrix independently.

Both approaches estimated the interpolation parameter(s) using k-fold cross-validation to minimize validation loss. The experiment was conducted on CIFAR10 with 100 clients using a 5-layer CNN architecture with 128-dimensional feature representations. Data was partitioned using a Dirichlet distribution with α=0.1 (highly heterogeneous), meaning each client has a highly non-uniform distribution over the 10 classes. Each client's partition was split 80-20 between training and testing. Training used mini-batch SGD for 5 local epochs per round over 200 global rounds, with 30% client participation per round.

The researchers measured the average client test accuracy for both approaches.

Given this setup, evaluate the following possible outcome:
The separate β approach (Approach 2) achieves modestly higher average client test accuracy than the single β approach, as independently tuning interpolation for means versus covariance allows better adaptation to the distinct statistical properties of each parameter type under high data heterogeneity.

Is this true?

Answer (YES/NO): NO